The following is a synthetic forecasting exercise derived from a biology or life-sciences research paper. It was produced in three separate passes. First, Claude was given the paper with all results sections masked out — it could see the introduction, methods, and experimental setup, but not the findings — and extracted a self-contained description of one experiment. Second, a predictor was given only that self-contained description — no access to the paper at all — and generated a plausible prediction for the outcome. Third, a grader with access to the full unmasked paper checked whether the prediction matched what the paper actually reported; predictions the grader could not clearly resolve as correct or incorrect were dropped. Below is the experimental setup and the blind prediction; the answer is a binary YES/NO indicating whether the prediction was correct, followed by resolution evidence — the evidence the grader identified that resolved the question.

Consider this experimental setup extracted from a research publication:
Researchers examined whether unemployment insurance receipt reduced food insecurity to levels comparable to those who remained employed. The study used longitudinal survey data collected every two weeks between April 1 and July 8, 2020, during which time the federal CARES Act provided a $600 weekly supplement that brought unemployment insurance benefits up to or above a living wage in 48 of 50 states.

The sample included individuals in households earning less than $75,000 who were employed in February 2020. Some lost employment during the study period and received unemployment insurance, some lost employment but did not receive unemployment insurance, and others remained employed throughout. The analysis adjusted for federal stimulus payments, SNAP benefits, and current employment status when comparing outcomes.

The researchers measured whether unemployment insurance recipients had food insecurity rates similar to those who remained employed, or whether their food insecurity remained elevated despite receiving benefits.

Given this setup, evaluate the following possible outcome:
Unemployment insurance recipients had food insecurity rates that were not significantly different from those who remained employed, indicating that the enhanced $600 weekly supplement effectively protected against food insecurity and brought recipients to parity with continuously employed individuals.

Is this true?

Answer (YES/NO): NO